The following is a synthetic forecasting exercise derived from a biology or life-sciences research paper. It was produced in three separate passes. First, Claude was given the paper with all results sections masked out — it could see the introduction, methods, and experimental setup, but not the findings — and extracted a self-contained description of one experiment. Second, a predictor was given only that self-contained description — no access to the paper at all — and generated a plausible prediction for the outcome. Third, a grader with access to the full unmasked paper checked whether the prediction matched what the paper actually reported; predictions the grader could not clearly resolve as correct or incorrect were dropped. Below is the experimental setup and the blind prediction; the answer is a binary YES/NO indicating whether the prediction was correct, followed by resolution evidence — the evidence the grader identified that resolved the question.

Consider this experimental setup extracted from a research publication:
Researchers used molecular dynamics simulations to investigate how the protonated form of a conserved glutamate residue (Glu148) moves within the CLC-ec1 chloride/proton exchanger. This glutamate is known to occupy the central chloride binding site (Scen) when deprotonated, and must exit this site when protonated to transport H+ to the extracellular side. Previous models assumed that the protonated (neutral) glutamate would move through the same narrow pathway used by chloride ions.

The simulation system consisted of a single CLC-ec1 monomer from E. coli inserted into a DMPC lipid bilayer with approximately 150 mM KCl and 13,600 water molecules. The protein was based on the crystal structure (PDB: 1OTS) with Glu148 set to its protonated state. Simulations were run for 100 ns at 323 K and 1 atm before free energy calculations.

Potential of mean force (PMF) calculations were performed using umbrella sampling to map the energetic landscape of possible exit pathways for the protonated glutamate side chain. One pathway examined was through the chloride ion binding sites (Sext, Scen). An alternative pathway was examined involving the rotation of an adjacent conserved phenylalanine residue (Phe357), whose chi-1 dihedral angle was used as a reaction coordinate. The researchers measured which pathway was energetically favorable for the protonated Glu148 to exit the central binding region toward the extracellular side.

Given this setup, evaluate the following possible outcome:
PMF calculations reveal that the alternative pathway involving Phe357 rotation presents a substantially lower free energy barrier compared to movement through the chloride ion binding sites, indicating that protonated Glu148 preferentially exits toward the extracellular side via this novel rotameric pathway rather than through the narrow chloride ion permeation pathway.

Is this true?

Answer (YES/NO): YES